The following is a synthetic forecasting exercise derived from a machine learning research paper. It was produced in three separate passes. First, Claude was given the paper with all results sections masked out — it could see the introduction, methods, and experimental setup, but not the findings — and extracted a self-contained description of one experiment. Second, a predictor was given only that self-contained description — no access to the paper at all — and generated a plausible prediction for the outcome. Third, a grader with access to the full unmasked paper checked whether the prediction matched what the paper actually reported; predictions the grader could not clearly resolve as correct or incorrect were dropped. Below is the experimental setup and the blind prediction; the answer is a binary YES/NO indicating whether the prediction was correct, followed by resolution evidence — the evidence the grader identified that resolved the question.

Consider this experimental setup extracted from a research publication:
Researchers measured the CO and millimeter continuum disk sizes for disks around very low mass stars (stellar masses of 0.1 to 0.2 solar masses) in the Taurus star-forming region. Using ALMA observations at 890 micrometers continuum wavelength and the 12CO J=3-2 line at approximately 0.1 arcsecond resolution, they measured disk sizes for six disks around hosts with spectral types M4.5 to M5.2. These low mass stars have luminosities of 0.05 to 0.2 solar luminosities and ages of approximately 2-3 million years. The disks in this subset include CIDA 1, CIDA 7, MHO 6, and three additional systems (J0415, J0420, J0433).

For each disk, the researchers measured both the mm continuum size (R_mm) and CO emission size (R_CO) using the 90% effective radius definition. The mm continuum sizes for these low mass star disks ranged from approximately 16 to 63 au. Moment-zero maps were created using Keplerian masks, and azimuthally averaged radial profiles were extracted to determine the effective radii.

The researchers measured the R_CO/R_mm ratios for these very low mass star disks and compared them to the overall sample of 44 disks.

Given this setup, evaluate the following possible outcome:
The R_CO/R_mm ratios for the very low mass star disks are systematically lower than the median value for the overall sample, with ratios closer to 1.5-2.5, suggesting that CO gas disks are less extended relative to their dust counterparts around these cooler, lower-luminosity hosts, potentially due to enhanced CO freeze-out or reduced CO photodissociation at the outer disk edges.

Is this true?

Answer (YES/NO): NO